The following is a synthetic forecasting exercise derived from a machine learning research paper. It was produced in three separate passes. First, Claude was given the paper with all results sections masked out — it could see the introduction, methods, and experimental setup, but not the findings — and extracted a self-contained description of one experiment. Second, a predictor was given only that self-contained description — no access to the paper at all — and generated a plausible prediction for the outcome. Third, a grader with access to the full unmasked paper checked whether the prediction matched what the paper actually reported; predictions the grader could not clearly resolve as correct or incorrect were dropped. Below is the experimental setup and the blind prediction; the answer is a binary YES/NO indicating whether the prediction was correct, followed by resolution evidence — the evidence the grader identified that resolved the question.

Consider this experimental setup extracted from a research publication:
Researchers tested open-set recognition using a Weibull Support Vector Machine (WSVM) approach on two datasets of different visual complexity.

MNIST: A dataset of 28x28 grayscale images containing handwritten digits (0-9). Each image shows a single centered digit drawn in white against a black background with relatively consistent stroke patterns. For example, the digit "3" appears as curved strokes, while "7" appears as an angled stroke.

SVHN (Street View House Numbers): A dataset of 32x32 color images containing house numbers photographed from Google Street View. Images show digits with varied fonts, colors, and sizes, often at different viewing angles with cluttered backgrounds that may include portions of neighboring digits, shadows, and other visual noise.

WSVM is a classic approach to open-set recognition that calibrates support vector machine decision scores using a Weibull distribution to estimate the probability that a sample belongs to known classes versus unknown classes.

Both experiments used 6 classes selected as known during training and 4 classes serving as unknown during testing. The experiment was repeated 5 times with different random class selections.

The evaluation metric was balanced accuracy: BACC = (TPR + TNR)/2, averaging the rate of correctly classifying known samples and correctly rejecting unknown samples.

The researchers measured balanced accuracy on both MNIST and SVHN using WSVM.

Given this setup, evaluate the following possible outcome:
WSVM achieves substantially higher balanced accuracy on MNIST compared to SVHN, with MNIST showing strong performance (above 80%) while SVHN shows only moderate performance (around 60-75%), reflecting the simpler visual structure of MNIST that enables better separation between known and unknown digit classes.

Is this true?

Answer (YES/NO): YES